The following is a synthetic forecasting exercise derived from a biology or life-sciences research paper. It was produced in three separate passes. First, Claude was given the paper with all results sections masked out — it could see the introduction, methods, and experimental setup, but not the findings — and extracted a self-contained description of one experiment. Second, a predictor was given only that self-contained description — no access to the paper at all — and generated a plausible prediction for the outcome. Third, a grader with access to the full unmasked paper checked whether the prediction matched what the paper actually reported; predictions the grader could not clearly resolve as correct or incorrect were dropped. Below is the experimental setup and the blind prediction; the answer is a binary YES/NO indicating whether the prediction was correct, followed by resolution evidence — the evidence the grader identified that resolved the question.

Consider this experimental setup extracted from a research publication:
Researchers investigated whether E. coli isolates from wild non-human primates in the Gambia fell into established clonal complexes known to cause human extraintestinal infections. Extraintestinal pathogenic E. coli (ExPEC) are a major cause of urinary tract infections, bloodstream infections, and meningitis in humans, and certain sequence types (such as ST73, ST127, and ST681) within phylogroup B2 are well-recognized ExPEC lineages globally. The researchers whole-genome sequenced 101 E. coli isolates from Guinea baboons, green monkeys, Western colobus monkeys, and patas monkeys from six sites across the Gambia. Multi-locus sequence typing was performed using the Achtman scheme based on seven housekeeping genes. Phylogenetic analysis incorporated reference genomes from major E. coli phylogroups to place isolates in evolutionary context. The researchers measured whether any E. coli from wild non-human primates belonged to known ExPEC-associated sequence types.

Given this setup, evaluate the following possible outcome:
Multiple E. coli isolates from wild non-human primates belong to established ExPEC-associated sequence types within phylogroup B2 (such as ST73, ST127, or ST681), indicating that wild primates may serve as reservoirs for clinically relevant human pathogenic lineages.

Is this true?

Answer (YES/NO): YES